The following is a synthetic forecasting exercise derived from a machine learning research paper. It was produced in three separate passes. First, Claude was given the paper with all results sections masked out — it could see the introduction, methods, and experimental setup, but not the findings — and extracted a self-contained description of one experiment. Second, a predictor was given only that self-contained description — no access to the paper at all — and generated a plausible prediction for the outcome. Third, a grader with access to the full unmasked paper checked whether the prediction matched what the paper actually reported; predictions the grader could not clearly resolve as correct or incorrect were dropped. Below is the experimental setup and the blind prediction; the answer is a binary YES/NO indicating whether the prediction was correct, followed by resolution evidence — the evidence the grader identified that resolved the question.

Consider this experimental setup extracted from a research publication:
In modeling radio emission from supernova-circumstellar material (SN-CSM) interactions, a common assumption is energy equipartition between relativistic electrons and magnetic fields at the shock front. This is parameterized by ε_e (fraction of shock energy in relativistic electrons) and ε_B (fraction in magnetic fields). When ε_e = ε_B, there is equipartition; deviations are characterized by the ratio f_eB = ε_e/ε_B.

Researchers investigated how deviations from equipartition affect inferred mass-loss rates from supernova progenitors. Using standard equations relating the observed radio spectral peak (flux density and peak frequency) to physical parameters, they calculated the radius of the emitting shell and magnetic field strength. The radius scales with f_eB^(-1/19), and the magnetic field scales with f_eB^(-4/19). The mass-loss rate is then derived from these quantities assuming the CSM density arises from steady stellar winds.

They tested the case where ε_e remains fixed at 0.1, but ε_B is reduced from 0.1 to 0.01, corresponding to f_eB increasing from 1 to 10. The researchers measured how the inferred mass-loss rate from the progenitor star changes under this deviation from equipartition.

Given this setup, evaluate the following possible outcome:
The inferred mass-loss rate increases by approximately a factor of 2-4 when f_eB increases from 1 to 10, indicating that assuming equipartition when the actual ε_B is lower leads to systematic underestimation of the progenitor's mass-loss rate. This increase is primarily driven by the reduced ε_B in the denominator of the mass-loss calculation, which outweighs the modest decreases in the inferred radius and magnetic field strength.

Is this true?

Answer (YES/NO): YES